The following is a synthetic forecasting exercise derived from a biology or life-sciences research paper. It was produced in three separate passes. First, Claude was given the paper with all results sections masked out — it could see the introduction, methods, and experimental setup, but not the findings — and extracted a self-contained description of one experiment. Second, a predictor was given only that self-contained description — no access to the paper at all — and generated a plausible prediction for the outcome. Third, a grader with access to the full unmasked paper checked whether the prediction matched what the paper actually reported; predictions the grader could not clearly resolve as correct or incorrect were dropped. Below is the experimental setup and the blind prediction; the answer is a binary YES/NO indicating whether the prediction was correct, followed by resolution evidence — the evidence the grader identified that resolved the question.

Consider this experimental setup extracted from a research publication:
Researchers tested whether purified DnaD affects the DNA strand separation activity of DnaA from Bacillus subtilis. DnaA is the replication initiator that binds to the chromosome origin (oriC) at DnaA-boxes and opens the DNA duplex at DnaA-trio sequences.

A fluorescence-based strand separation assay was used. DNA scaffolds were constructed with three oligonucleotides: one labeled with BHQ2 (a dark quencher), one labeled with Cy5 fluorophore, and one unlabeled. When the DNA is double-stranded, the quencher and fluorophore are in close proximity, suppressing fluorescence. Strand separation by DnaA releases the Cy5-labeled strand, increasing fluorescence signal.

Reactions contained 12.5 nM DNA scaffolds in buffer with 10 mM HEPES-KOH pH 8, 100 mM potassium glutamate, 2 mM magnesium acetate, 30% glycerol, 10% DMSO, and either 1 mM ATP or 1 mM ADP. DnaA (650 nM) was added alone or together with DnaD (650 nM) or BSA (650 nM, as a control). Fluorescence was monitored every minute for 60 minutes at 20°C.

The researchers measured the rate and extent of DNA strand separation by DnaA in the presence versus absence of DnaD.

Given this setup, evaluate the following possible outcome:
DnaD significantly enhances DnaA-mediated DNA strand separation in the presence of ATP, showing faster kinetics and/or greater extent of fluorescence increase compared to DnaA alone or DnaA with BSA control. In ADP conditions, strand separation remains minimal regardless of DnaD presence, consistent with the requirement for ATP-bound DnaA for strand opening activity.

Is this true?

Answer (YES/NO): NO